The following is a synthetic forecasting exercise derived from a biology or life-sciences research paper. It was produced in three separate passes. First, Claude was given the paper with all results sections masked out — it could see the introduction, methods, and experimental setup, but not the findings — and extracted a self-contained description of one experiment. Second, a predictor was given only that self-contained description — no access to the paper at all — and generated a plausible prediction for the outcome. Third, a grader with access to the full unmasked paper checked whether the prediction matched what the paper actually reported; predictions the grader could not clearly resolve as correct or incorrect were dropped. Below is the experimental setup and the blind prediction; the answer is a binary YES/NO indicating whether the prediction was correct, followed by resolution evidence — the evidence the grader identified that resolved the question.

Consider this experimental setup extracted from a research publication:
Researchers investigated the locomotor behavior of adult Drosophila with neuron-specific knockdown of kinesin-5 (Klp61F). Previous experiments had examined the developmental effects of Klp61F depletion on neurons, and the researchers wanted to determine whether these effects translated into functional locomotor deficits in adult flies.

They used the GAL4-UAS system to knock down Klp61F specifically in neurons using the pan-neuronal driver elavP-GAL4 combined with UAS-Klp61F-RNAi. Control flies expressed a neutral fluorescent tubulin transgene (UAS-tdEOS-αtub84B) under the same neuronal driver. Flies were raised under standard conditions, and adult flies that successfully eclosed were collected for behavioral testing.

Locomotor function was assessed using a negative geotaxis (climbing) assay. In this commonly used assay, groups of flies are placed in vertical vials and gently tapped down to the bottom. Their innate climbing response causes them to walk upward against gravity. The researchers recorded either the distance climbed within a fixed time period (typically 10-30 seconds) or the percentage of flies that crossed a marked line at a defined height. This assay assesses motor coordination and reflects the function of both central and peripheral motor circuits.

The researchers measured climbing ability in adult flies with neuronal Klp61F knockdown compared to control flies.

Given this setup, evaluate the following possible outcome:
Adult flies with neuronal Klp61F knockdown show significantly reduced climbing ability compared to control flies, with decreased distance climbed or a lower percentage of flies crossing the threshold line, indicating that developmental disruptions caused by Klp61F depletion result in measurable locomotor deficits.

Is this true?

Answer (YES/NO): YES